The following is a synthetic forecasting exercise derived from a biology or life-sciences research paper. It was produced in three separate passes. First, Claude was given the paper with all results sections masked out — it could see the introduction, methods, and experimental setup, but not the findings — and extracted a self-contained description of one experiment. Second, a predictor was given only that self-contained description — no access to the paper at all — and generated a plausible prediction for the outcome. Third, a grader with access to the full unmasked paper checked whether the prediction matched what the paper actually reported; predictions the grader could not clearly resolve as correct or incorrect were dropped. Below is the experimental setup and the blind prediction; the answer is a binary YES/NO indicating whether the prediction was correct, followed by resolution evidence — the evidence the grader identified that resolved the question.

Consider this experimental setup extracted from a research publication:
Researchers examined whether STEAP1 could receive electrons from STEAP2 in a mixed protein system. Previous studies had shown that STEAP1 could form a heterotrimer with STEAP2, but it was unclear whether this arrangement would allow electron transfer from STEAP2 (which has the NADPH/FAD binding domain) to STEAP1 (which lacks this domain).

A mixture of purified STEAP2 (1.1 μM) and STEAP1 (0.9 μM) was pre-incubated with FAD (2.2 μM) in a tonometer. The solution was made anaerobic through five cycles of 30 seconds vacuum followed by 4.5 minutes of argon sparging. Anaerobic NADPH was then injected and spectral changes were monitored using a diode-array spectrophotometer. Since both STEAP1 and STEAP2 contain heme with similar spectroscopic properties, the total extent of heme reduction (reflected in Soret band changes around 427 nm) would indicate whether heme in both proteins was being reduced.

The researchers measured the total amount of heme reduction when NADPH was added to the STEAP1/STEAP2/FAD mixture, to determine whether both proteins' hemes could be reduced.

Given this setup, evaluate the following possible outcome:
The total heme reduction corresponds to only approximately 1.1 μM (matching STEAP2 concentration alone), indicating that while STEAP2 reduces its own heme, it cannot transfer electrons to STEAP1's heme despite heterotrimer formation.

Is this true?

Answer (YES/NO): NO